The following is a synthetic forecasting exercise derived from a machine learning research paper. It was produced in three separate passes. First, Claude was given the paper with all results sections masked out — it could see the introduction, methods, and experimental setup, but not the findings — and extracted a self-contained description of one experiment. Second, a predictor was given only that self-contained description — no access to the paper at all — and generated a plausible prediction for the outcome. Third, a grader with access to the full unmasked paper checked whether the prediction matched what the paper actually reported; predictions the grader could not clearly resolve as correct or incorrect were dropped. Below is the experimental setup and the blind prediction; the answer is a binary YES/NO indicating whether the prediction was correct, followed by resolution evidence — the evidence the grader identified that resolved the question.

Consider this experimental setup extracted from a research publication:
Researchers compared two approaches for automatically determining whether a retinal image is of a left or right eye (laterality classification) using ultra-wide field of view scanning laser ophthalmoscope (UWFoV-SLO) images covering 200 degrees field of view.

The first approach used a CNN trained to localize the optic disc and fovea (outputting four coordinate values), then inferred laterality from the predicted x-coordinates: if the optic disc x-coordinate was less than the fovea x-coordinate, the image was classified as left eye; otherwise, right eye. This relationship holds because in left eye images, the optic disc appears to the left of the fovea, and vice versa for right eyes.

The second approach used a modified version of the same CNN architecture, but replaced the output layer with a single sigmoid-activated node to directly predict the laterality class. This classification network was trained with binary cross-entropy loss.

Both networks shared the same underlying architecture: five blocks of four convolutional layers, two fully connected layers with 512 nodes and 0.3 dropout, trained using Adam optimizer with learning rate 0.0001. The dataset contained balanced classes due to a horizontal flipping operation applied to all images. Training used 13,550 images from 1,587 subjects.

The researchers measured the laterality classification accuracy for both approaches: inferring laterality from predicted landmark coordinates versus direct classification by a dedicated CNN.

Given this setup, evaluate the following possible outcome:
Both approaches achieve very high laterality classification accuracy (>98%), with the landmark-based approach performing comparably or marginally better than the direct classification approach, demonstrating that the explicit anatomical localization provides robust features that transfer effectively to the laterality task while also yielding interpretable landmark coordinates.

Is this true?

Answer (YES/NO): YES